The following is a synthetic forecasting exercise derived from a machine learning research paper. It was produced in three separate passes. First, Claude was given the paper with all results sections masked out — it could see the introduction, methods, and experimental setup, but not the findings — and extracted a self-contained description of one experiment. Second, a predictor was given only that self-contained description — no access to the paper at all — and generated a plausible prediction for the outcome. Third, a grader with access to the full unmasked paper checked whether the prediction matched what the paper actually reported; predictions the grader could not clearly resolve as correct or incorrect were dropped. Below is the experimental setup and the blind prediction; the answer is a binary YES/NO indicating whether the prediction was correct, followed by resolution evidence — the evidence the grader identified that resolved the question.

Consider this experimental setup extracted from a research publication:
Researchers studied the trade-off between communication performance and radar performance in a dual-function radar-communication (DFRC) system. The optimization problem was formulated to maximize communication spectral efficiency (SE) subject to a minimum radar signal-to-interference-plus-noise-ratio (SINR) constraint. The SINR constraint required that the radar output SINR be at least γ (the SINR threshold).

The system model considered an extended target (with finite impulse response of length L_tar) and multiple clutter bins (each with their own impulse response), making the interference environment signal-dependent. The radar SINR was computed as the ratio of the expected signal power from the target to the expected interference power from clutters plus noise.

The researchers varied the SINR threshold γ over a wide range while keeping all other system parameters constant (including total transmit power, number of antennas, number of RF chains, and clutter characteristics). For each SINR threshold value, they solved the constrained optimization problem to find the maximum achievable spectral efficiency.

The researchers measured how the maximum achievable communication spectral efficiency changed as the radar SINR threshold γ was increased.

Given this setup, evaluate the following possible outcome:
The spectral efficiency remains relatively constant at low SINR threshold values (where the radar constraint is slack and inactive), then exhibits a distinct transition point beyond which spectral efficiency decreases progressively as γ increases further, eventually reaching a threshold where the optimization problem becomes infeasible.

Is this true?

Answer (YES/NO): NO